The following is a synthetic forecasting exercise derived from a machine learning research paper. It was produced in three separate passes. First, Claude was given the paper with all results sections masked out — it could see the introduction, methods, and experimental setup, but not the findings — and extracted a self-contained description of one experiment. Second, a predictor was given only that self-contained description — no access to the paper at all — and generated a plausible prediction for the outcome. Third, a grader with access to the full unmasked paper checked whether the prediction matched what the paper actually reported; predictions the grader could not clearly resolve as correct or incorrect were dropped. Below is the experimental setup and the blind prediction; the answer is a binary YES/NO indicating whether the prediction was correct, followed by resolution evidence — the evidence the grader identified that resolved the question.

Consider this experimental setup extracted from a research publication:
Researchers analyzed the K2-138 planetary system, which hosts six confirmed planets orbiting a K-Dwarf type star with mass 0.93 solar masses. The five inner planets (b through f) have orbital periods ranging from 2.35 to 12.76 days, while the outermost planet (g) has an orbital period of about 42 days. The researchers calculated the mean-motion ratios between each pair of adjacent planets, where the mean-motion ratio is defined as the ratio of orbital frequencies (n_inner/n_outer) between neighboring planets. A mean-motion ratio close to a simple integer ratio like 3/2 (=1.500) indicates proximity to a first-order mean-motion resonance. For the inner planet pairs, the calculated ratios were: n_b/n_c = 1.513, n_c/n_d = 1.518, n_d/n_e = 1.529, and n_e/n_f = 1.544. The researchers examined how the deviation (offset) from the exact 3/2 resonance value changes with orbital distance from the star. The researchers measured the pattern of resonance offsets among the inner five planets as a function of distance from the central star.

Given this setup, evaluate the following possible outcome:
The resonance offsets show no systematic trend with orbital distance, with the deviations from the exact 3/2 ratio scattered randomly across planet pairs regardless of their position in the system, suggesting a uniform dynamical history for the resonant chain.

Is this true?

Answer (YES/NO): NO